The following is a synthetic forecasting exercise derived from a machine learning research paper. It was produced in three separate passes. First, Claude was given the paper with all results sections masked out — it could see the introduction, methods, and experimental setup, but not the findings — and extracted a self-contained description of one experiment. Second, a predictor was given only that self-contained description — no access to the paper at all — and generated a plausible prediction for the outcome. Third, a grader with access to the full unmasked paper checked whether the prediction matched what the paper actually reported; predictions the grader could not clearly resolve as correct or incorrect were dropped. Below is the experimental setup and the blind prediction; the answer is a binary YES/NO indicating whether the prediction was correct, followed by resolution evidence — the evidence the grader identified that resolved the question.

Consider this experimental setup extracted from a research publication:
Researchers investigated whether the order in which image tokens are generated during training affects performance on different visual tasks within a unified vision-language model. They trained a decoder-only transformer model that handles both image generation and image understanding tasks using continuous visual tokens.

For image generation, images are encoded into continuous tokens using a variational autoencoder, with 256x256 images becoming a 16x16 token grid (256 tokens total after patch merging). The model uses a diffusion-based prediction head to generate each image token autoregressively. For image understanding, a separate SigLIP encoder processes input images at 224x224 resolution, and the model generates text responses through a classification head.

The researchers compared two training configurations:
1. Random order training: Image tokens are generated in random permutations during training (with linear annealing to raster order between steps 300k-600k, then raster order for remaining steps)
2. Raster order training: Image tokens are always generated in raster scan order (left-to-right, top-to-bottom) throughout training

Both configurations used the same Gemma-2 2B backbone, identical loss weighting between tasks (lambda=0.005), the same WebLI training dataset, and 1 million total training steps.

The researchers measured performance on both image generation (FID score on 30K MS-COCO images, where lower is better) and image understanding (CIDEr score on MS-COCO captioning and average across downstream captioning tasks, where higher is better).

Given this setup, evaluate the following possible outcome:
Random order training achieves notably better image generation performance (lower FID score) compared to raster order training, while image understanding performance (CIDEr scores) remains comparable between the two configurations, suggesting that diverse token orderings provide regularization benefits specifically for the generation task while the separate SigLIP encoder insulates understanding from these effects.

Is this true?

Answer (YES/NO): NO